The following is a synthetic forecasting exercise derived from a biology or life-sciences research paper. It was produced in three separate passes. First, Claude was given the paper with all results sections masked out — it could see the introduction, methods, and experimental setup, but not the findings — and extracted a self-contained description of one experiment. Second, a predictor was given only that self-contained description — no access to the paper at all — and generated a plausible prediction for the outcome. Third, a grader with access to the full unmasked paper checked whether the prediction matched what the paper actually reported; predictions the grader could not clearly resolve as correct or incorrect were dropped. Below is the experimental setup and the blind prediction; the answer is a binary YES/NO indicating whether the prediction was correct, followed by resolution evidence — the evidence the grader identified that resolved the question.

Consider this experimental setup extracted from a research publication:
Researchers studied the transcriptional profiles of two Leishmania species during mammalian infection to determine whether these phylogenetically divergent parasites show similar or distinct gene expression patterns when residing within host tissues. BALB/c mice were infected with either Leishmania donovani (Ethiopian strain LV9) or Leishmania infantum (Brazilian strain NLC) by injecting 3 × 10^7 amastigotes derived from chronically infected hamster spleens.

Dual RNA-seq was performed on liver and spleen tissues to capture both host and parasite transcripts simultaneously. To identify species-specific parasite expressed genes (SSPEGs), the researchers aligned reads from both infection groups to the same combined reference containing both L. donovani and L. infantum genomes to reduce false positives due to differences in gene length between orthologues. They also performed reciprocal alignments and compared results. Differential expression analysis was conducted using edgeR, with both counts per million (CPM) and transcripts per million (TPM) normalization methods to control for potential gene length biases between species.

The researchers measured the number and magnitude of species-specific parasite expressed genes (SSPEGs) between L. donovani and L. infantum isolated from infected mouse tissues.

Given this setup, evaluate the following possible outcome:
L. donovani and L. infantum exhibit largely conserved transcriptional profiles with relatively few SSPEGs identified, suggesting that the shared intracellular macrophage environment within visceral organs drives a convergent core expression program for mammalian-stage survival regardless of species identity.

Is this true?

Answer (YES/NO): YES